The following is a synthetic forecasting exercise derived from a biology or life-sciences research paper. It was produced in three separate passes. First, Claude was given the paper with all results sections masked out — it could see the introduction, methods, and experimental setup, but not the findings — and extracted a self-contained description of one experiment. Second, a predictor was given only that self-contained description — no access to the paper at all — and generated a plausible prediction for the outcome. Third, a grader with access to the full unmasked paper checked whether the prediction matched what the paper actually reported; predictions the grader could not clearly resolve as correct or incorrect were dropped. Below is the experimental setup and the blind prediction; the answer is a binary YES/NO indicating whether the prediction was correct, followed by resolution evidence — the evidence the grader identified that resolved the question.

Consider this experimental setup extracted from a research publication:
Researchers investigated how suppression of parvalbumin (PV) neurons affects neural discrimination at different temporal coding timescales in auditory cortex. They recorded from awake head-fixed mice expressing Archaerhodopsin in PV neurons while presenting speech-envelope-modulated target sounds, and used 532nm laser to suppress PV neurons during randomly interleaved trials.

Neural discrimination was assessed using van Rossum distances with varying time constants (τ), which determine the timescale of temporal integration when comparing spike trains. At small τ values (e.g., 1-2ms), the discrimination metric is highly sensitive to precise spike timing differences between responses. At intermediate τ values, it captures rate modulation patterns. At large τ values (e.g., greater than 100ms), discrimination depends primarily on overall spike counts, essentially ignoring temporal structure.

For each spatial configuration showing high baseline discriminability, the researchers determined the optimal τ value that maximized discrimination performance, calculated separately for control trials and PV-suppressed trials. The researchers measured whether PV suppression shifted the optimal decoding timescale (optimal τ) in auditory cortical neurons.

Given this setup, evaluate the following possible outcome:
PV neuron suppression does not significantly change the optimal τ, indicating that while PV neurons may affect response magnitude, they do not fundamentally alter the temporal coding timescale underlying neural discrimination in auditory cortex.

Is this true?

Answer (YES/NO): NO